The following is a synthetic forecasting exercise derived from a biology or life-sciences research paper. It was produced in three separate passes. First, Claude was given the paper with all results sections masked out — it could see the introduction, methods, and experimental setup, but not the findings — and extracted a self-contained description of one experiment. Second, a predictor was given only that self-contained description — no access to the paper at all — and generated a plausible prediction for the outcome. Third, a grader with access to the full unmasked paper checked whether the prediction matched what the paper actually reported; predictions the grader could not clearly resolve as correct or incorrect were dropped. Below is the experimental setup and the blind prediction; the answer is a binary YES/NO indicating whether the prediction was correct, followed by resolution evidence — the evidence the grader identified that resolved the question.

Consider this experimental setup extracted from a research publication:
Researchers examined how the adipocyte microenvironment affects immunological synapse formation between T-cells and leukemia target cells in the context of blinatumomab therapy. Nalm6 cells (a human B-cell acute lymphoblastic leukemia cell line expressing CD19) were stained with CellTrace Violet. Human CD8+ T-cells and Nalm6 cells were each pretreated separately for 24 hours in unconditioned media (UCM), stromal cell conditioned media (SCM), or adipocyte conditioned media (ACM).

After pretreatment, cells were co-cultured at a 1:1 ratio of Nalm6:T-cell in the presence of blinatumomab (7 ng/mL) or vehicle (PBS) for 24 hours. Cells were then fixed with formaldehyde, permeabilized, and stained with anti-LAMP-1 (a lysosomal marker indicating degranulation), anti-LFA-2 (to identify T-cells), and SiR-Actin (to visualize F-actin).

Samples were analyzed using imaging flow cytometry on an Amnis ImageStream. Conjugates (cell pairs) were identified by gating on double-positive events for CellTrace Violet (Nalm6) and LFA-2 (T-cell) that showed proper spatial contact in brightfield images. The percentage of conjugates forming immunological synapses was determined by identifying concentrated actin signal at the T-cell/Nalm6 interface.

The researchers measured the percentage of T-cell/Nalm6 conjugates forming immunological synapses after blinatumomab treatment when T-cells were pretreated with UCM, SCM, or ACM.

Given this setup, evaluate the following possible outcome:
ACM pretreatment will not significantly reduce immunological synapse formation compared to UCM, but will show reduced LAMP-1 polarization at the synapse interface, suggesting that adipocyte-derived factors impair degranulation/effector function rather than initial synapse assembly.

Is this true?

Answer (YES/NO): NO